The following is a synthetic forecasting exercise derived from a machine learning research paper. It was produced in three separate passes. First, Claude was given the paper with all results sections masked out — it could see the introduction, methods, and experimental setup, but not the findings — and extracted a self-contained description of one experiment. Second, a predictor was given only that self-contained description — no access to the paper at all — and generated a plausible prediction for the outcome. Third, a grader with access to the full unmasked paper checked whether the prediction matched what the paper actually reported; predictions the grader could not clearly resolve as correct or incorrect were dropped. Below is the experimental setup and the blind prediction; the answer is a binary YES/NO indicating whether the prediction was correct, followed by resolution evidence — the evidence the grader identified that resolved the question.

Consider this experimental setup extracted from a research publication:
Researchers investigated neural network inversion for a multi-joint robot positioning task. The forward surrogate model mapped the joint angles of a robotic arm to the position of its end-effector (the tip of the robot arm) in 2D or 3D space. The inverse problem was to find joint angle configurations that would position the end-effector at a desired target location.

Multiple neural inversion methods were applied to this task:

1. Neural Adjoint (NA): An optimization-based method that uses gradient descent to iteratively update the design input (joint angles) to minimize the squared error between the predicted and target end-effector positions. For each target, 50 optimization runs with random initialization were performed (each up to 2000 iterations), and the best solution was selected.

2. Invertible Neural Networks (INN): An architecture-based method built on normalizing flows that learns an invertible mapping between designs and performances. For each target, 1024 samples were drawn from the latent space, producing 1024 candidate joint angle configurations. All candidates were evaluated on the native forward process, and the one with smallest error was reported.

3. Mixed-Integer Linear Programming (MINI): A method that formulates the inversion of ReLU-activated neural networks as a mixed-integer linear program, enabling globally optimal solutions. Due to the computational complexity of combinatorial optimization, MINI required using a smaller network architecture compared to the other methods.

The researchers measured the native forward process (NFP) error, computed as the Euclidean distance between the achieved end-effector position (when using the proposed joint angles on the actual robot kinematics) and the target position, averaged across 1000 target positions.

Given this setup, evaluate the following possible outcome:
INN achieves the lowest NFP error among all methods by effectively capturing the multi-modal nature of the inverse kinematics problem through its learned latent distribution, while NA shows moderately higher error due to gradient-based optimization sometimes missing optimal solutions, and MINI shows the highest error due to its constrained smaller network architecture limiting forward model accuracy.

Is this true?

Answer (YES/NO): NO